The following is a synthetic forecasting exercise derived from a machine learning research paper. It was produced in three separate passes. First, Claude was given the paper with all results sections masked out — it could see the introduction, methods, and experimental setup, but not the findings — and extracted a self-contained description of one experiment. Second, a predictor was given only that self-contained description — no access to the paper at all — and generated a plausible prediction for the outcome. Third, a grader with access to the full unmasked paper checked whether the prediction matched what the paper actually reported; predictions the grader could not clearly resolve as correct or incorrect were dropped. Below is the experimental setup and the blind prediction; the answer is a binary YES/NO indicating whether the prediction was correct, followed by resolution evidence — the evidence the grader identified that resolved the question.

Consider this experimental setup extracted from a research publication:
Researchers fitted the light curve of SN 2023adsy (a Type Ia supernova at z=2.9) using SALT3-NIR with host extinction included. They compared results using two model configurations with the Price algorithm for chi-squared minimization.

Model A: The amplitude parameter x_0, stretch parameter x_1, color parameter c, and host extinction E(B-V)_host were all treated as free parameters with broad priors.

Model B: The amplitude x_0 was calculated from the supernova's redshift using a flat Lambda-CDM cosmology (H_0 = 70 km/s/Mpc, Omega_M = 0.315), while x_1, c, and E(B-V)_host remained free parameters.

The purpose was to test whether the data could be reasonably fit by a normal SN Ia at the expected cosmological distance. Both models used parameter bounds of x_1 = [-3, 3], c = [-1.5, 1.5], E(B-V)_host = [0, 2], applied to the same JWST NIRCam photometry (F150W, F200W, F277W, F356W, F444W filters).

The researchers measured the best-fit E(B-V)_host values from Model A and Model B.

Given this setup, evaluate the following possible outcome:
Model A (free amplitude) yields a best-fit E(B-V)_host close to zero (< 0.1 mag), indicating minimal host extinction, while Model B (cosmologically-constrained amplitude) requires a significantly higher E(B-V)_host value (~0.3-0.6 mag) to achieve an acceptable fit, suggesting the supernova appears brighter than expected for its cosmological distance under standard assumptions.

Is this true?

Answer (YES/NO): NO